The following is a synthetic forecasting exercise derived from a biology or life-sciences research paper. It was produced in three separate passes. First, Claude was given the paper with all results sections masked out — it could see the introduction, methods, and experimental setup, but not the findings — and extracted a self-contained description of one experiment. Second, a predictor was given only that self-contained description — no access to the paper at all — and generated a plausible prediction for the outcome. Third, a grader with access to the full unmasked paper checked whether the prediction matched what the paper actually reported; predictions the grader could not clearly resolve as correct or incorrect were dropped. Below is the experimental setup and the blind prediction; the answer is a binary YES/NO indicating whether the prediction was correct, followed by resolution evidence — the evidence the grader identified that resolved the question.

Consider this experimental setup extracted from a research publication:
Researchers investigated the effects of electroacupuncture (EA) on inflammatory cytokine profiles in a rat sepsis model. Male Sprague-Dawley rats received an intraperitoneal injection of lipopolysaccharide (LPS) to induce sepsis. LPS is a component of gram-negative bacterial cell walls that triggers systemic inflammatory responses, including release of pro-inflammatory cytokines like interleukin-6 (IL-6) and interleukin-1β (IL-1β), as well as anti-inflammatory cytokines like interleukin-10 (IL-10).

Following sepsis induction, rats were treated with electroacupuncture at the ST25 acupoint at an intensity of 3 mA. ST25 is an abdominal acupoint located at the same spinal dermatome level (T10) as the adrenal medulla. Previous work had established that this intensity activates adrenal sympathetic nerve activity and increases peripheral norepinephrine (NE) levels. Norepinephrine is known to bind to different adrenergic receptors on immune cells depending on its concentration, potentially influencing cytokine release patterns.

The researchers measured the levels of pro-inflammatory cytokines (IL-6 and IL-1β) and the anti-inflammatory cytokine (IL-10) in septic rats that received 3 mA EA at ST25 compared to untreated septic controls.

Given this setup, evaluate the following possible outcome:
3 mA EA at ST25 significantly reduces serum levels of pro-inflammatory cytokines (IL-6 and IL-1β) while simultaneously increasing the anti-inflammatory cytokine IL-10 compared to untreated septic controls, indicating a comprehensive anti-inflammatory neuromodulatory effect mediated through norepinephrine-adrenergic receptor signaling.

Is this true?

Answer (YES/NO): YES